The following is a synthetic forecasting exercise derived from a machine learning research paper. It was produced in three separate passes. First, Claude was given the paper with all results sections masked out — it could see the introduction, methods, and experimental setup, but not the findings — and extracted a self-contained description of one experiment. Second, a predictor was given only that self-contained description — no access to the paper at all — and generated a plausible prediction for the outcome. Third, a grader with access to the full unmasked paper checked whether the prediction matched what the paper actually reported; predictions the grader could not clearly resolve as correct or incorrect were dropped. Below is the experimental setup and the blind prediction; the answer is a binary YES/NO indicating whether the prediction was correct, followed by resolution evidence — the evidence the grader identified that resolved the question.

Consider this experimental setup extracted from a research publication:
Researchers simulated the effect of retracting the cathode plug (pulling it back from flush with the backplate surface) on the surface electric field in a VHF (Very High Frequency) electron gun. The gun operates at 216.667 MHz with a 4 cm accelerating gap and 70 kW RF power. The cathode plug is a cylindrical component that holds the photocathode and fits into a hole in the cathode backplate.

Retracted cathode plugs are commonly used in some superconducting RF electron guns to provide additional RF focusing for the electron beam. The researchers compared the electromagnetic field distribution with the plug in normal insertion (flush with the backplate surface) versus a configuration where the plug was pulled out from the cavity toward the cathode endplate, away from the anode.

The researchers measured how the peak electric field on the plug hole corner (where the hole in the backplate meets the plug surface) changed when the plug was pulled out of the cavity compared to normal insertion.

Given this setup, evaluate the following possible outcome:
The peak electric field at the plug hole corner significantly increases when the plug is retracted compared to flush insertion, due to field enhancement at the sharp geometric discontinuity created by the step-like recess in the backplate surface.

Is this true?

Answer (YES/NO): YES